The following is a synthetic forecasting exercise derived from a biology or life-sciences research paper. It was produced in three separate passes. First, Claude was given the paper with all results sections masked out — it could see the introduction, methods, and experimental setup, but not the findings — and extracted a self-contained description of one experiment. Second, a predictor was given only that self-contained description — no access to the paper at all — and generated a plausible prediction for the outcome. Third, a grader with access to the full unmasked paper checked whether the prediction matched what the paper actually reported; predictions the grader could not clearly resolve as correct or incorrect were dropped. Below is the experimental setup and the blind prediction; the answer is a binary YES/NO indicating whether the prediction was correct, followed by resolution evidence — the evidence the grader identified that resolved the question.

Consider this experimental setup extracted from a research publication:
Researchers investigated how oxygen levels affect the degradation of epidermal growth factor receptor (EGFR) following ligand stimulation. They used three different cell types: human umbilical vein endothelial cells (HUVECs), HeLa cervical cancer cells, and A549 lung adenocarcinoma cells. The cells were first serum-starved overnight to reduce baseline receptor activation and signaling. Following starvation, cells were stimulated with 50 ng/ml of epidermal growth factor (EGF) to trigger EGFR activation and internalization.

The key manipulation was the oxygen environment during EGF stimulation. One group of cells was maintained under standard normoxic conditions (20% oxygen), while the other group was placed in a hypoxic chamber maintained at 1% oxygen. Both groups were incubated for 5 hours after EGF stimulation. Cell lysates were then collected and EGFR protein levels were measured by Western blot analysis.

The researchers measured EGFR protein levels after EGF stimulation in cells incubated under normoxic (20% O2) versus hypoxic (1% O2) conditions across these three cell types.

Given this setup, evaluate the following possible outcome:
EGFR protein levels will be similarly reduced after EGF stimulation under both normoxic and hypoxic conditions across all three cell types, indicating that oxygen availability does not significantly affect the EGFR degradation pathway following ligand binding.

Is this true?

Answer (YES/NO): NO